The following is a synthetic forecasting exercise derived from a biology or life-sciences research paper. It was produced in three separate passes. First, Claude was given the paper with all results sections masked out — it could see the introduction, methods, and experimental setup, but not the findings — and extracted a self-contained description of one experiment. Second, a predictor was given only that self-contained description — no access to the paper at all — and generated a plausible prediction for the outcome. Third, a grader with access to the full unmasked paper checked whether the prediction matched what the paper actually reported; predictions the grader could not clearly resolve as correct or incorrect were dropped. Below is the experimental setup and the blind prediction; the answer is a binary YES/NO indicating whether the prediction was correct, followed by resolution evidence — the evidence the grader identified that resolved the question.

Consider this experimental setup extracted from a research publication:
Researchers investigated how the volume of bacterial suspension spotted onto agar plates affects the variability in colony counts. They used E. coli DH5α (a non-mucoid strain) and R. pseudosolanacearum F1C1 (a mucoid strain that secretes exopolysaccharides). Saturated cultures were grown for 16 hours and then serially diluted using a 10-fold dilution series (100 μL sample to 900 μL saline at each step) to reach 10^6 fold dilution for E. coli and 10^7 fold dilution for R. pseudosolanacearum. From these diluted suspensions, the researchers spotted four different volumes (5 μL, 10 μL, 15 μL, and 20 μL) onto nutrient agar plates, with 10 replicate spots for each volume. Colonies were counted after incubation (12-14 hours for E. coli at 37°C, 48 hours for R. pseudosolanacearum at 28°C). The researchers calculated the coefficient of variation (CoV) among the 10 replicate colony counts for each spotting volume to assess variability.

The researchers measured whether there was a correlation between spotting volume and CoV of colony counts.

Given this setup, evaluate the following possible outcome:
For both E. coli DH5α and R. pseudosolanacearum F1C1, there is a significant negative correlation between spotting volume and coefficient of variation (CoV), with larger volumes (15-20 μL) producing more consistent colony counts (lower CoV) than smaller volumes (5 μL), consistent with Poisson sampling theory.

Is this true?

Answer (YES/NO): YES